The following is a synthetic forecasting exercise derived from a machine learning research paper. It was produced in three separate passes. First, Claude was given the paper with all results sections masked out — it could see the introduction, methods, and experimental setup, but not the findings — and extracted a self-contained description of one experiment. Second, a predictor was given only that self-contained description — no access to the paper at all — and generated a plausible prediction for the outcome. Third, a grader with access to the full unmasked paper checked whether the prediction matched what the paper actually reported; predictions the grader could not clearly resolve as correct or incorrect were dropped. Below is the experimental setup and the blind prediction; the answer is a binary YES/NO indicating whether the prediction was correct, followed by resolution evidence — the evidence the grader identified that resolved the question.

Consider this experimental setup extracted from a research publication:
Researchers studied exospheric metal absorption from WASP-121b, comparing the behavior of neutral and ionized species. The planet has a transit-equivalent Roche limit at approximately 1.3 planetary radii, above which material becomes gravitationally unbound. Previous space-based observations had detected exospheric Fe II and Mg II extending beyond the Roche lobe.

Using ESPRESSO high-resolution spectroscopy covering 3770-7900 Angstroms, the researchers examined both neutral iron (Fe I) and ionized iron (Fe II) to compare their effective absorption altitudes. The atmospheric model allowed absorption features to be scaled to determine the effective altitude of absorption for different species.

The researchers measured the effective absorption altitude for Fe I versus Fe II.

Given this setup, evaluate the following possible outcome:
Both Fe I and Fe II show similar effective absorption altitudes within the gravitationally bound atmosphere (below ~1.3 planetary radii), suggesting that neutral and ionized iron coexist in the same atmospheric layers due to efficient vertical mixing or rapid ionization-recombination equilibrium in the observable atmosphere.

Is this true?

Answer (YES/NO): NO